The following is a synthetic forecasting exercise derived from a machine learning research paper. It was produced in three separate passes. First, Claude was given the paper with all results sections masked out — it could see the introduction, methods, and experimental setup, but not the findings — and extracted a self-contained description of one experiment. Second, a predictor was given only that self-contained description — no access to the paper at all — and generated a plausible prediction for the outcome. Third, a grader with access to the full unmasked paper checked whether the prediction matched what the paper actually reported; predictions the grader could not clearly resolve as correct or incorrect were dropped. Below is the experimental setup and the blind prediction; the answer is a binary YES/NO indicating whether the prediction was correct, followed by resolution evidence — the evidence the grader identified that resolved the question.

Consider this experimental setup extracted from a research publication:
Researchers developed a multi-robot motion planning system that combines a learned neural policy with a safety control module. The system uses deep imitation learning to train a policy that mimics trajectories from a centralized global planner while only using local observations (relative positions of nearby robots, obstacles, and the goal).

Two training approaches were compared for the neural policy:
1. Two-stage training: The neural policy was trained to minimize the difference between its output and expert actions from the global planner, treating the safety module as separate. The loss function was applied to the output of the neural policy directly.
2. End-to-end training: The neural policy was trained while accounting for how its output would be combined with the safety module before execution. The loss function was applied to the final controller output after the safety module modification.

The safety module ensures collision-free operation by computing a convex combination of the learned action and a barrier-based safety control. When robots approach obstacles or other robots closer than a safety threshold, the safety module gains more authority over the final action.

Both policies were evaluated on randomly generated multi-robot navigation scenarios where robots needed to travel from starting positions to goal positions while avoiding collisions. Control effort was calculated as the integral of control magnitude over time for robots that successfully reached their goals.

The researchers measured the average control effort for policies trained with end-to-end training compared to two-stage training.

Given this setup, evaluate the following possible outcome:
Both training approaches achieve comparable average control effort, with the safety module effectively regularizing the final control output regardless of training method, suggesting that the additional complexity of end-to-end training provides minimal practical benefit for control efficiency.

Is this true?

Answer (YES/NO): NO